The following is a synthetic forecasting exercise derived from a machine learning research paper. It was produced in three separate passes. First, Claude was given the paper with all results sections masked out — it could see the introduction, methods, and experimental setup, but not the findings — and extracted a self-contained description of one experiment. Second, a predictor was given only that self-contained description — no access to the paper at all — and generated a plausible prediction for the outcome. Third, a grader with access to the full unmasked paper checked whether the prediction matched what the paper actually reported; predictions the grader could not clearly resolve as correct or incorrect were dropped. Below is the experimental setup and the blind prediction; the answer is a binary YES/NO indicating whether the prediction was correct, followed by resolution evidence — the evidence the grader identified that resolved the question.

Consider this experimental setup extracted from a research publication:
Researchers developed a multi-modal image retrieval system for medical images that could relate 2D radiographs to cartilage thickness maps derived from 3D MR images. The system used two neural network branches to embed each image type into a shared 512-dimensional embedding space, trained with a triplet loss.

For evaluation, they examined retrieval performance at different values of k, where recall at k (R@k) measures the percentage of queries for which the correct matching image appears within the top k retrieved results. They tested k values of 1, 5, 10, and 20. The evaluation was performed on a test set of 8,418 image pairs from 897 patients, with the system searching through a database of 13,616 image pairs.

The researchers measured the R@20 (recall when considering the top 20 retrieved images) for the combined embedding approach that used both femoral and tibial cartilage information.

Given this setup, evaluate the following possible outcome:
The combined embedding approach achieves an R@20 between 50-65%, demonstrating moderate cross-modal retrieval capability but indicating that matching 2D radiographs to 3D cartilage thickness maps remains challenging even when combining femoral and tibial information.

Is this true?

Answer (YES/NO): NO